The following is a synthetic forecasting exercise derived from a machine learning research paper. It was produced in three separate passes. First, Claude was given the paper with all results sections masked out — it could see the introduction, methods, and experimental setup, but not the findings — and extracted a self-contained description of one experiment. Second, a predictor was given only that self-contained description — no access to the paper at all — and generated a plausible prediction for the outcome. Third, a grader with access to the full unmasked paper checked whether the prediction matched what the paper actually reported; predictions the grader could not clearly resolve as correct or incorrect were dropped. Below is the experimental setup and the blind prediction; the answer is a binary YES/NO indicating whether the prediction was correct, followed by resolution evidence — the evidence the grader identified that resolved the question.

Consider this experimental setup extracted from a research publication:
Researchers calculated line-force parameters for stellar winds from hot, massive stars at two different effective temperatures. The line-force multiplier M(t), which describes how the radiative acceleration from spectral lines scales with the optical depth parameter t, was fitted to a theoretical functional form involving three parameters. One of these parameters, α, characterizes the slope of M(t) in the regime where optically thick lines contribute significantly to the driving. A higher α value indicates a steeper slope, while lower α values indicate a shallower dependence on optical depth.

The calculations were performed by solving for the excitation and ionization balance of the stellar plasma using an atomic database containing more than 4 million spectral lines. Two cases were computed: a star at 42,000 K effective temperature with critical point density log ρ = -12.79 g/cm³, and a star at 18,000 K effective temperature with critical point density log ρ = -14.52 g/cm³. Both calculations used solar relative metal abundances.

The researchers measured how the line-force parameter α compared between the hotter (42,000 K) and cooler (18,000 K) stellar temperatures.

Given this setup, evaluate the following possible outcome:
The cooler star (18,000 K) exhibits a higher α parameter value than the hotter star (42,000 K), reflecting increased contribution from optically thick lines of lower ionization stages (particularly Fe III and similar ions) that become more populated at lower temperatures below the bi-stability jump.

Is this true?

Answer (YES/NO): NO